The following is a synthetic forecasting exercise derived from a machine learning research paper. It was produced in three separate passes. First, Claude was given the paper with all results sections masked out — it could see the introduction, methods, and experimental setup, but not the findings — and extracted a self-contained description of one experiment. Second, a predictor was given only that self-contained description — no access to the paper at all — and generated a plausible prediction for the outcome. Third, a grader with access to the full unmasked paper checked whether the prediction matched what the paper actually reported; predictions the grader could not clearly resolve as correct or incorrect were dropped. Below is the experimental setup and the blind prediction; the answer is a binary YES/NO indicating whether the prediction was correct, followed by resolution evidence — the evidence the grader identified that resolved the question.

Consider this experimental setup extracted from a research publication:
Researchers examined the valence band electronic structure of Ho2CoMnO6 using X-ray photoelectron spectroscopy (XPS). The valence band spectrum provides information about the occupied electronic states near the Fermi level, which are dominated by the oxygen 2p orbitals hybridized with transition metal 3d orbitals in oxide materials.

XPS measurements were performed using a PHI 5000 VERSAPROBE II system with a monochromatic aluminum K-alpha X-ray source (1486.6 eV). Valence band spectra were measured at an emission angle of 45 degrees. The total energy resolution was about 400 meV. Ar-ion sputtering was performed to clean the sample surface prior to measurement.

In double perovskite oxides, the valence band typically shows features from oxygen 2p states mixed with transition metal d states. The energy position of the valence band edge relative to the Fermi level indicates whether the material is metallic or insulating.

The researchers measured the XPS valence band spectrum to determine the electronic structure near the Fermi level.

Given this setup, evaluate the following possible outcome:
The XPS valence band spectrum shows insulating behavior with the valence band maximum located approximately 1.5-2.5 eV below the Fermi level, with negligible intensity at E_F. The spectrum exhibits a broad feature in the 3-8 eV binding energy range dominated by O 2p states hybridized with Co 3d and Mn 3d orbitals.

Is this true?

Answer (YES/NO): NO